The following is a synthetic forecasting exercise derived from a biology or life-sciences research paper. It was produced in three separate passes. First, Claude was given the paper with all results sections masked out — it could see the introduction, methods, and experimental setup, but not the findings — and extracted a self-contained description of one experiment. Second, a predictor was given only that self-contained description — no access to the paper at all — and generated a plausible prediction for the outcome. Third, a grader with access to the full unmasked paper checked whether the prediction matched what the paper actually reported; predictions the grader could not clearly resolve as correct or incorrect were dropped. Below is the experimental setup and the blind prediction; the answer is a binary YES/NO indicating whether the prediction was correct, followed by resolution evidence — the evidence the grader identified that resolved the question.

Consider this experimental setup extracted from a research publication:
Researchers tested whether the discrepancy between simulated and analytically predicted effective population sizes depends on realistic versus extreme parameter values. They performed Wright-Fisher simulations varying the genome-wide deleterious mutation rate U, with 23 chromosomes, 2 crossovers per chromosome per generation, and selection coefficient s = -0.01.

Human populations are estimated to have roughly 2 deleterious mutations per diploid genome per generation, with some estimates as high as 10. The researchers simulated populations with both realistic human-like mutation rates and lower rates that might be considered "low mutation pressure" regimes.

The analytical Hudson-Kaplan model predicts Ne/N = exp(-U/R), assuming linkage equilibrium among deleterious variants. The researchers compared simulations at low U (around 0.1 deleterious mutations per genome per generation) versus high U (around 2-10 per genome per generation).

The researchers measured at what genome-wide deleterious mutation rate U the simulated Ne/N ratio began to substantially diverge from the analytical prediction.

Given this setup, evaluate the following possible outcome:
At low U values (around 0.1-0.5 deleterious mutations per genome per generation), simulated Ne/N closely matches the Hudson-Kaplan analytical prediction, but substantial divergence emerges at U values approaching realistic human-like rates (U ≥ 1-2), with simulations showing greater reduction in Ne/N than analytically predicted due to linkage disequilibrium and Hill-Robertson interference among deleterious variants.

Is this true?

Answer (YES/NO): YES